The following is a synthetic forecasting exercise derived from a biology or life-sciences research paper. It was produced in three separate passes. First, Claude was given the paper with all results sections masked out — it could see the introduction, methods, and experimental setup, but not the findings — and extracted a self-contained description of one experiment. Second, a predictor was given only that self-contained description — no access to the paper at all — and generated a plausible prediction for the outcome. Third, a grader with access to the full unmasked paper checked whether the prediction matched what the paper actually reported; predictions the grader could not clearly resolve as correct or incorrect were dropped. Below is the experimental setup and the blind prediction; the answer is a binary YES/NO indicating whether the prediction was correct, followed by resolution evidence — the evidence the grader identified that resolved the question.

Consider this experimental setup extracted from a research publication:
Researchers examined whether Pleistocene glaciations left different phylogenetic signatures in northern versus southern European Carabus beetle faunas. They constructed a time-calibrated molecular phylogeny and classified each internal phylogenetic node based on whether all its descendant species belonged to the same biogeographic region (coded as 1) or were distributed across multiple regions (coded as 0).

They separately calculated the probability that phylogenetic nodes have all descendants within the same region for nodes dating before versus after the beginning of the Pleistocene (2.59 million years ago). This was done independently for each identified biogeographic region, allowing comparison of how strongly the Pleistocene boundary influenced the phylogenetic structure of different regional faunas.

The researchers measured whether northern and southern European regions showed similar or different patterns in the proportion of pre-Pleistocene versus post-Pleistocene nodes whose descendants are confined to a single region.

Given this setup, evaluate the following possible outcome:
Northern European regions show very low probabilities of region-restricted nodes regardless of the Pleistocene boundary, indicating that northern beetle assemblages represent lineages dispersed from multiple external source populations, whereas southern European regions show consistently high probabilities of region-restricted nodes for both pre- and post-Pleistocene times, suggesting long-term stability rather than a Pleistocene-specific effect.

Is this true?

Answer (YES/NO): NO